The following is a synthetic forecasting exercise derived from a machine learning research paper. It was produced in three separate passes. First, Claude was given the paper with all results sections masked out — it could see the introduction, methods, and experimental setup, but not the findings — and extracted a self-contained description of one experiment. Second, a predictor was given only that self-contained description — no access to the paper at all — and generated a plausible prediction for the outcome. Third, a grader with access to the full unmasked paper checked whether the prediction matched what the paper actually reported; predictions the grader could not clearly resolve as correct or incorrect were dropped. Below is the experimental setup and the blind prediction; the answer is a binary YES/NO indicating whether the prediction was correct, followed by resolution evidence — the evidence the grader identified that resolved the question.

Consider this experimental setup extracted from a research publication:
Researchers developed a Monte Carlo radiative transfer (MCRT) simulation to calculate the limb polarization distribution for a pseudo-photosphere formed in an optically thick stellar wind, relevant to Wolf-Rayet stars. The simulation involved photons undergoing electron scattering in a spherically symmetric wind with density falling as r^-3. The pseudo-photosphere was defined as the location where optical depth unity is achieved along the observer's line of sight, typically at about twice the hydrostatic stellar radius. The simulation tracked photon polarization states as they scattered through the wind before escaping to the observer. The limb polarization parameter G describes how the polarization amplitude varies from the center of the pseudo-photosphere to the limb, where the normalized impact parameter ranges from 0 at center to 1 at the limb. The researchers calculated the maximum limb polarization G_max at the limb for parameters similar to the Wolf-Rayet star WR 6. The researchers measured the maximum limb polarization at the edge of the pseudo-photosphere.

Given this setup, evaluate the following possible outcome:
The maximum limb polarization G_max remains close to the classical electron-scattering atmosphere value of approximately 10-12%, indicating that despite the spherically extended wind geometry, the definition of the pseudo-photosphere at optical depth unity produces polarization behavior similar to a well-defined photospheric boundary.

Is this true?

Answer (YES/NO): NO